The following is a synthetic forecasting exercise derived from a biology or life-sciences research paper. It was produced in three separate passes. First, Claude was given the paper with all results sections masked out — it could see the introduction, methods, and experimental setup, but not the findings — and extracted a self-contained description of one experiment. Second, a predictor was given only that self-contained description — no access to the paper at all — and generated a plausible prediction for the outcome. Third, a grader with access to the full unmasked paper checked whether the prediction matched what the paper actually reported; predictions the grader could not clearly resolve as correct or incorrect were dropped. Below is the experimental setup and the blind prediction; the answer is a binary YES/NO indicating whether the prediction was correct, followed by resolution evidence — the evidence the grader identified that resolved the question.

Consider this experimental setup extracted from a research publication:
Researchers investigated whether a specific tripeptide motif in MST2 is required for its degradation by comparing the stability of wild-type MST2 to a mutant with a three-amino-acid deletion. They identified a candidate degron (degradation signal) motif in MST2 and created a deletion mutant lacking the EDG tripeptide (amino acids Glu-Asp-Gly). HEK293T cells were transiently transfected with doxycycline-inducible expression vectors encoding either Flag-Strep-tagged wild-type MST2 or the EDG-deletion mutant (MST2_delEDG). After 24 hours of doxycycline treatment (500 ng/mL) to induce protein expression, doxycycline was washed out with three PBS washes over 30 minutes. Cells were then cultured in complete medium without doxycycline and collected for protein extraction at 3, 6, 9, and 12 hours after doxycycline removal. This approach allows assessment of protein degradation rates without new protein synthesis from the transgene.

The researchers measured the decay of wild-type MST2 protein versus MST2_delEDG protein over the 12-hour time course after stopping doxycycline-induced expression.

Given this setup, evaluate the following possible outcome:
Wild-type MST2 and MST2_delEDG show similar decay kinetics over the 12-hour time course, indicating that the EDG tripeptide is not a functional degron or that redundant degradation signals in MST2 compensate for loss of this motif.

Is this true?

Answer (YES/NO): NO